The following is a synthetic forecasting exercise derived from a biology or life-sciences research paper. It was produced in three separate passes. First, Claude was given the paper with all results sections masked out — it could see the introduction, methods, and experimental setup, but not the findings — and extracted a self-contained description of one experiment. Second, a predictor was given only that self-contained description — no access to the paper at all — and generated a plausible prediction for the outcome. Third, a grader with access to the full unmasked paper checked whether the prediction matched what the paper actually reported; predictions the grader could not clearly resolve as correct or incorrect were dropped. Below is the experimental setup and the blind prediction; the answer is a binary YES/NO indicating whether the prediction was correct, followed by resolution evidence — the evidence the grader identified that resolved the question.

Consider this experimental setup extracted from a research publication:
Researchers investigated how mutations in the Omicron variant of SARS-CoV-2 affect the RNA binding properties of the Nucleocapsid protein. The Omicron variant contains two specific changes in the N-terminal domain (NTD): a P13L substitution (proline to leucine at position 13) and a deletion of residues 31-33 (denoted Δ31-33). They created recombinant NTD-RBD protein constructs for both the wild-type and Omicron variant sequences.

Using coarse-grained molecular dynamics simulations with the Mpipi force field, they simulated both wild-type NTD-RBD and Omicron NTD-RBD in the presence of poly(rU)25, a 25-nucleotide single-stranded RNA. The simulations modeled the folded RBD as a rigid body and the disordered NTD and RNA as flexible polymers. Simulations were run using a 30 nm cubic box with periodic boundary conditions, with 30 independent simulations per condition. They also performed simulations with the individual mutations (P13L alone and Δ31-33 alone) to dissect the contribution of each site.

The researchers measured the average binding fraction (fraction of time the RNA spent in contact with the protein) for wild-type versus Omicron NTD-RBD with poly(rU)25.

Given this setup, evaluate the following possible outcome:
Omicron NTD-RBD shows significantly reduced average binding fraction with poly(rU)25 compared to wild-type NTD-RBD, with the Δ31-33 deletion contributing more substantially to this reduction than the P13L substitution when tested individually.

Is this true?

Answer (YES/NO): YES